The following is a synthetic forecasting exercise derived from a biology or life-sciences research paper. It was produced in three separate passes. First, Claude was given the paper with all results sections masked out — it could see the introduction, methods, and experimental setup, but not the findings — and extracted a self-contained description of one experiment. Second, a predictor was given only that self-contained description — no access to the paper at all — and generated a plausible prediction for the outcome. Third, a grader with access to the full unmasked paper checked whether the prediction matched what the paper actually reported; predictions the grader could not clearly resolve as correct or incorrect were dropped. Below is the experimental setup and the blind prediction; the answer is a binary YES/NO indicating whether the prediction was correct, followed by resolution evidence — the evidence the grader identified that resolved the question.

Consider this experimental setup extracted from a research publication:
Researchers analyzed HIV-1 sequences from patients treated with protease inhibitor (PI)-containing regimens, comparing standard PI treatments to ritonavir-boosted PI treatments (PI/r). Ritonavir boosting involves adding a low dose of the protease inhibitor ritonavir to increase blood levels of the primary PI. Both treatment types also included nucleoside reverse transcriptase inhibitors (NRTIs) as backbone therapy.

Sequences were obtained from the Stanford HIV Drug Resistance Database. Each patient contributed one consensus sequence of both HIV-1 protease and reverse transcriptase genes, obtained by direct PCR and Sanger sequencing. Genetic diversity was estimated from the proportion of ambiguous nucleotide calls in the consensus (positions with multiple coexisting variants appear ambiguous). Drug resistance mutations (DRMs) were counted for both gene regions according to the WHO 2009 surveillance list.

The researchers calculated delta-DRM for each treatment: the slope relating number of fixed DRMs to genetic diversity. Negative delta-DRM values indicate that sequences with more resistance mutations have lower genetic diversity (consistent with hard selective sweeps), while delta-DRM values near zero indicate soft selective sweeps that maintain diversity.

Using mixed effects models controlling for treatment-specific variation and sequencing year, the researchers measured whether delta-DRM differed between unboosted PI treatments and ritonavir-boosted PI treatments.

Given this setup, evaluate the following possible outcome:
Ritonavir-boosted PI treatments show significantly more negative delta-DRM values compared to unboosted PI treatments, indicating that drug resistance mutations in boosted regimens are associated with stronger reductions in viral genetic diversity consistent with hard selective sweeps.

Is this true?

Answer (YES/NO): YES